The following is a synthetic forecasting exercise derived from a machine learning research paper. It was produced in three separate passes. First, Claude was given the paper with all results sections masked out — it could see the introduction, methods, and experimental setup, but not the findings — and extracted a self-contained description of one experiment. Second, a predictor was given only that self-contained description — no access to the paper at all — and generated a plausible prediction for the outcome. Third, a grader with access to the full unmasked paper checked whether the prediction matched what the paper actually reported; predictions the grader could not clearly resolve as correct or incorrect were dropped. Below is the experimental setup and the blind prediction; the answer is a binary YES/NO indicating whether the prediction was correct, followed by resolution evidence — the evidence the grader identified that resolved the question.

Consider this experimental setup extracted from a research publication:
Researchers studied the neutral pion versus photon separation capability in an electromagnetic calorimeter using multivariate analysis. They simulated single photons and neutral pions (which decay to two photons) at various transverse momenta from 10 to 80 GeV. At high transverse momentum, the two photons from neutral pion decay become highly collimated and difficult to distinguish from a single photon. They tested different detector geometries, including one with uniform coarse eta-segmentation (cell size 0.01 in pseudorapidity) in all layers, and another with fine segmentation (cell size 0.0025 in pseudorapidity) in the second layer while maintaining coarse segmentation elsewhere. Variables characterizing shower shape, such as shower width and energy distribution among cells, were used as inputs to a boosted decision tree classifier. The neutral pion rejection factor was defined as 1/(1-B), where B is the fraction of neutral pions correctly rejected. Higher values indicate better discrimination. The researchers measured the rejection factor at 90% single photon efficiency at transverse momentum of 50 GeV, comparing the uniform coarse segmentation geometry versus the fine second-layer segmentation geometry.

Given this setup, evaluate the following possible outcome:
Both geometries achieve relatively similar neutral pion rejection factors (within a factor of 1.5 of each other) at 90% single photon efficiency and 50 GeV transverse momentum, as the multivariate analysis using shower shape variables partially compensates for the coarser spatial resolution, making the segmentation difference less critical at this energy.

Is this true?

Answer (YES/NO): YES